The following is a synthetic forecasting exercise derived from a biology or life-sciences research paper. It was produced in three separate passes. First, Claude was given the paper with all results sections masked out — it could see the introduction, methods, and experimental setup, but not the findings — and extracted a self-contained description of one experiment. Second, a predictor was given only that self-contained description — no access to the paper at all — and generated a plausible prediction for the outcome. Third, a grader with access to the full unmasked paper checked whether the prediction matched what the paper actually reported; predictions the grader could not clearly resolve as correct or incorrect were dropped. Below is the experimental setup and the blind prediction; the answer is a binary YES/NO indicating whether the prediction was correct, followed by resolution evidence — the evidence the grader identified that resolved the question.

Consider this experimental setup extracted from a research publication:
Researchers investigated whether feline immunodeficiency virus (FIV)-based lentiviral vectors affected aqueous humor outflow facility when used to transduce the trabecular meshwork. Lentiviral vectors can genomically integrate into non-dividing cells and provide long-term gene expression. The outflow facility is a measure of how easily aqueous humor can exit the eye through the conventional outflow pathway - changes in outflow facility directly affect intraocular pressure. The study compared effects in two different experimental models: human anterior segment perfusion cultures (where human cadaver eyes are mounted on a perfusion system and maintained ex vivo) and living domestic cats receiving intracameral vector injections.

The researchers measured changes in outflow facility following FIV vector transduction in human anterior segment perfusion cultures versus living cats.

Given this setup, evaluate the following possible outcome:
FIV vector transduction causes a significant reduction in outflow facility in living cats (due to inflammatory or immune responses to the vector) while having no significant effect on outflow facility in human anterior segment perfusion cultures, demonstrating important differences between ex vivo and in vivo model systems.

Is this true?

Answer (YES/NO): NO